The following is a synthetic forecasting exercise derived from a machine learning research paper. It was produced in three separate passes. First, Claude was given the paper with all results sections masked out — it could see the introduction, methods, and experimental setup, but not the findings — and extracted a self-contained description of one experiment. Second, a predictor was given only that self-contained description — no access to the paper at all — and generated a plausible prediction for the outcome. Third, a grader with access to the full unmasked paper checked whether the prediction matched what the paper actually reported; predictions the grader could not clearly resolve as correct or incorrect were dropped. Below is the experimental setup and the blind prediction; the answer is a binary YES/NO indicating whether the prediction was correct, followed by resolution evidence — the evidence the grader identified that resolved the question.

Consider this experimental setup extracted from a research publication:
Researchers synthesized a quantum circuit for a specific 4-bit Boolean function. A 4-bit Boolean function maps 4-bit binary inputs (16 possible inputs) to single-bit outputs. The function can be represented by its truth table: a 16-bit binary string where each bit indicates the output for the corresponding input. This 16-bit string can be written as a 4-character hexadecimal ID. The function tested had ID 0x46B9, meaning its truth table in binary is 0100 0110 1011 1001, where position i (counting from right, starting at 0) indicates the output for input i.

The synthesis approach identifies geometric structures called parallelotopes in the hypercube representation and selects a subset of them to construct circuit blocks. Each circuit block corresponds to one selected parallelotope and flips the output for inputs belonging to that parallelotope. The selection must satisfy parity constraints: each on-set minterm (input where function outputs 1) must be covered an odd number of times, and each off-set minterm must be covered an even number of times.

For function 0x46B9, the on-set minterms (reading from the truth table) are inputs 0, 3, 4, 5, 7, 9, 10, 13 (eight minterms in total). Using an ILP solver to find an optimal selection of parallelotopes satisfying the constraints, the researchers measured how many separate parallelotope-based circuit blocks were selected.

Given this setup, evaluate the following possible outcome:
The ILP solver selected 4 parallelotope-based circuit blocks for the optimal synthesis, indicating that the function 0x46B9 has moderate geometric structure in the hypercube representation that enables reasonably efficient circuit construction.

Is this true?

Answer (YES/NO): NO